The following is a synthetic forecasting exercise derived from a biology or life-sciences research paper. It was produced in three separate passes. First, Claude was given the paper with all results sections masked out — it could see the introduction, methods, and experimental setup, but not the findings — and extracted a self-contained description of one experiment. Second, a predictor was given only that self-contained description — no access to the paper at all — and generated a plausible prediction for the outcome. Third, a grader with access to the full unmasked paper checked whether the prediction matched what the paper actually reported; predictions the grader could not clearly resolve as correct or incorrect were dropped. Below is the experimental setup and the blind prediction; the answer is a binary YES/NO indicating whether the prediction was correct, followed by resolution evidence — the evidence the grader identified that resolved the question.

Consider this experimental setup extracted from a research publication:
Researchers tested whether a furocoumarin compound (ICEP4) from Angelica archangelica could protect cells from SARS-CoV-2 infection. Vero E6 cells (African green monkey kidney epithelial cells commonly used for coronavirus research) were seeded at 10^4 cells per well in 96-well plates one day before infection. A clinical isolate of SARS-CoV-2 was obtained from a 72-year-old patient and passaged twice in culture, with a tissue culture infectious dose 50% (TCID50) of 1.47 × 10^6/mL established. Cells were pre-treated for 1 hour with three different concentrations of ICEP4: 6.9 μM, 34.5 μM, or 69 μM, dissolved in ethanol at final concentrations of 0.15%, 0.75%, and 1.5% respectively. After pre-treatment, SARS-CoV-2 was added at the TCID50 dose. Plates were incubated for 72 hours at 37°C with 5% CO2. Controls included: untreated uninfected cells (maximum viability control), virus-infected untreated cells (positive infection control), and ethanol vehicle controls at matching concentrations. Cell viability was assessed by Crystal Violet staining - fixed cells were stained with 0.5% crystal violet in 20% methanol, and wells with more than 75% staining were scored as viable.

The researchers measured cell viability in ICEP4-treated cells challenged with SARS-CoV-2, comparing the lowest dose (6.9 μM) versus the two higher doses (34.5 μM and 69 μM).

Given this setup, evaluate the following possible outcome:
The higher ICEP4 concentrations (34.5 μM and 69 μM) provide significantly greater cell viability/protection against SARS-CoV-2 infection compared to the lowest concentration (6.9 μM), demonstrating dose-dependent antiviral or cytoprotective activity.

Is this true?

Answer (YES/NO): YES